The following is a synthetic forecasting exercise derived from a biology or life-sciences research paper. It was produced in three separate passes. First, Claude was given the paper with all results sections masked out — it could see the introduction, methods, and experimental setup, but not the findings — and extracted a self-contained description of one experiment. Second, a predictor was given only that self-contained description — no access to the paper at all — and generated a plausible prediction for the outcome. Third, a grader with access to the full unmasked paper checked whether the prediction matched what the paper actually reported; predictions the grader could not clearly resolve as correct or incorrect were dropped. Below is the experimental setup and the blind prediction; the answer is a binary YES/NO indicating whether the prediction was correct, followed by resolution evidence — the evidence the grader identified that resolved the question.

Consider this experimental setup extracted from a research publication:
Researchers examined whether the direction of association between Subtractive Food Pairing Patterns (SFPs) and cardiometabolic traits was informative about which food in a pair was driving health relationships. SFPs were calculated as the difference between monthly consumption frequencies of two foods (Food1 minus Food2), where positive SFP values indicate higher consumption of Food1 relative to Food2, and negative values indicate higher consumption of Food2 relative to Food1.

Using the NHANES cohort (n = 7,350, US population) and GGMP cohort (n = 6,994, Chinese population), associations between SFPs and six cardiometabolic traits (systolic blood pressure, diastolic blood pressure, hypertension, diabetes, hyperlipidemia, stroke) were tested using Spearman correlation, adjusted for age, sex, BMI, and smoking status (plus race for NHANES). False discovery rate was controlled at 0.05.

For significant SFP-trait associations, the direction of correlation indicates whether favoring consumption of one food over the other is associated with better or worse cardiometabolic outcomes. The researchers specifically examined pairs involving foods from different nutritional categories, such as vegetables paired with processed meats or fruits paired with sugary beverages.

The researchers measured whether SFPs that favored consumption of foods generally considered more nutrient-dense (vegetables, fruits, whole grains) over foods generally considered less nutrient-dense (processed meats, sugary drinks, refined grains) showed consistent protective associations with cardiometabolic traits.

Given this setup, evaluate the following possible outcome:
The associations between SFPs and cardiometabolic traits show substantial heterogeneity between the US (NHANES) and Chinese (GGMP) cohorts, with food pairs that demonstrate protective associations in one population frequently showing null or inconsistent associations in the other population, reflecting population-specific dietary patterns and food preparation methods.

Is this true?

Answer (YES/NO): NO